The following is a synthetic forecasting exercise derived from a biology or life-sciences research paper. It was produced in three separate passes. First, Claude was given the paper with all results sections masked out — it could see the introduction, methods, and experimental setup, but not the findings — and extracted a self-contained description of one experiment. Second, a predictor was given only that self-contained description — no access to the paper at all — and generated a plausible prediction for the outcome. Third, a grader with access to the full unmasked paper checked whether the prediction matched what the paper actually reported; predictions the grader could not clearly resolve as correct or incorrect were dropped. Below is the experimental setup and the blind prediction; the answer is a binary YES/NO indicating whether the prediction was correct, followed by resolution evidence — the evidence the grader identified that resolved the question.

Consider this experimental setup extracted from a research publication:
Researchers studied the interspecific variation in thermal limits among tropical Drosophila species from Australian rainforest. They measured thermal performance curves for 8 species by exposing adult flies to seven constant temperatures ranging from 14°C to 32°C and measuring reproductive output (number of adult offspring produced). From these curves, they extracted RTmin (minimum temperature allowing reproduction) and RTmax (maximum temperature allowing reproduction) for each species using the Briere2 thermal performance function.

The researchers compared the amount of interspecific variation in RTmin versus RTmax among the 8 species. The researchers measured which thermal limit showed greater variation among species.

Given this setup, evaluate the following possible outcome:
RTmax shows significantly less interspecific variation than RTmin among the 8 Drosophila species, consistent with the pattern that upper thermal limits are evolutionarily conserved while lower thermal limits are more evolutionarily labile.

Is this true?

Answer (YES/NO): YES